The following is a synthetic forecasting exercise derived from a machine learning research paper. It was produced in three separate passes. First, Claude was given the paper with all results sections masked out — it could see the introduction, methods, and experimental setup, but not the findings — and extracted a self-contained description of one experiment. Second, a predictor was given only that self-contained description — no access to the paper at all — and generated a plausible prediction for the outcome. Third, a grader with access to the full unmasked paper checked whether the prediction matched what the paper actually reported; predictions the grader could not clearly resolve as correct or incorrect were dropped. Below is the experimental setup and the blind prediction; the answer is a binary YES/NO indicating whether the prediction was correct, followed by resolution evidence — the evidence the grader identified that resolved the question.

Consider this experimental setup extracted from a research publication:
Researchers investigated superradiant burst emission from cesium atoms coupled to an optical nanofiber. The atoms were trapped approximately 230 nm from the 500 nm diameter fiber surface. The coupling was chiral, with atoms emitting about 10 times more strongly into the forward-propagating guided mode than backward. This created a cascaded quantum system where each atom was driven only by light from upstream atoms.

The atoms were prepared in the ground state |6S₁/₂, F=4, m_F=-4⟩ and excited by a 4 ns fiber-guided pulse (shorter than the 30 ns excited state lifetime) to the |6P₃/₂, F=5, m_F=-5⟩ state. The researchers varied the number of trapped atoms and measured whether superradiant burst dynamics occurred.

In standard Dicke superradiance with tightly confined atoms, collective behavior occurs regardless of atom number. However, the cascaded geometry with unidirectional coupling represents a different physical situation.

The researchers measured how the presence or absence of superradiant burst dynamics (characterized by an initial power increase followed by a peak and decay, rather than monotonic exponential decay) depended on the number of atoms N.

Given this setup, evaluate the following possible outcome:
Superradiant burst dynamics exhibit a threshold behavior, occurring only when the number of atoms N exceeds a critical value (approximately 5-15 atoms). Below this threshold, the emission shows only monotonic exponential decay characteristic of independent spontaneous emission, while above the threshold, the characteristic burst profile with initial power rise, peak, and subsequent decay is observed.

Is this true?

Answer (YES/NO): NO